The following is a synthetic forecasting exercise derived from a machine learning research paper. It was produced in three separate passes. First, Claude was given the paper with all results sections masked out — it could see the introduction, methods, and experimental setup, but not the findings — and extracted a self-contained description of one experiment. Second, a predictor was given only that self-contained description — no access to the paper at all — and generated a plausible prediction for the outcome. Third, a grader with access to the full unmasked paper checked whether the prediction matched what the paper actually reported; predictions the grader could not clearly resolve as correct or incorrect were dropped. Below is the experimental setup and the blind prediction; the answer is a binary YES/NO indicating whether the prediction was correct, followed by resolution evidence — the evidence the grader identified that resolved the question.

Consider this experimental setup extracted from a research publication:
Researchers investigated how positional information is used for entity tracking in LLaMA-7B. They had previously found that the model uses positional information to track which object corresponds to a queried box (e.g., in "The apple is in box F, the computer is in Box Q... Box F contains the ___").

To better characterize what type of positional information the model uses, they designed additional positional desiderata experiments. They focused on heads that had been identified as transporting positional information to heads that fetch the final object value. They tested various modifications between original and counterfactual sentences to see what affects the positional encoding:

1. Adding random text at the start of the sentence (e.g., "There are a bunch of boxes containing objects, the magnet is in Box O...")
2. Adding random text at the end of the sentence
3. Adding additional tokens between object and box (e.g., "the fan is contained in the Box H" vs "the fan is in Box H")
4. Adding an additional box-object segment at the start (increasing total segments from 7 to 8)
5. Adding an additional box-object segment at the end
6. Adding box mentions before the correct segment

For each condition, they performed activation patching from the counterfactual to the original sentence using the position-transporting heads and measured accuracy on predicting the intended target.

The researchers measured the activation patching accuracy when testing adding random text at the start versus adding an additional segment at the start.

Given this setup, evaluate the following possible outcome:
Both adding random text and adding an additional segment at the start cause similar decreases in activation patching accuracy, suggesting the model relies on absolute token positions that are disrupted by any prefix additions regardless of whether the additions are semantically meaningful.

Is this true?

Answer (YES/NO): NO